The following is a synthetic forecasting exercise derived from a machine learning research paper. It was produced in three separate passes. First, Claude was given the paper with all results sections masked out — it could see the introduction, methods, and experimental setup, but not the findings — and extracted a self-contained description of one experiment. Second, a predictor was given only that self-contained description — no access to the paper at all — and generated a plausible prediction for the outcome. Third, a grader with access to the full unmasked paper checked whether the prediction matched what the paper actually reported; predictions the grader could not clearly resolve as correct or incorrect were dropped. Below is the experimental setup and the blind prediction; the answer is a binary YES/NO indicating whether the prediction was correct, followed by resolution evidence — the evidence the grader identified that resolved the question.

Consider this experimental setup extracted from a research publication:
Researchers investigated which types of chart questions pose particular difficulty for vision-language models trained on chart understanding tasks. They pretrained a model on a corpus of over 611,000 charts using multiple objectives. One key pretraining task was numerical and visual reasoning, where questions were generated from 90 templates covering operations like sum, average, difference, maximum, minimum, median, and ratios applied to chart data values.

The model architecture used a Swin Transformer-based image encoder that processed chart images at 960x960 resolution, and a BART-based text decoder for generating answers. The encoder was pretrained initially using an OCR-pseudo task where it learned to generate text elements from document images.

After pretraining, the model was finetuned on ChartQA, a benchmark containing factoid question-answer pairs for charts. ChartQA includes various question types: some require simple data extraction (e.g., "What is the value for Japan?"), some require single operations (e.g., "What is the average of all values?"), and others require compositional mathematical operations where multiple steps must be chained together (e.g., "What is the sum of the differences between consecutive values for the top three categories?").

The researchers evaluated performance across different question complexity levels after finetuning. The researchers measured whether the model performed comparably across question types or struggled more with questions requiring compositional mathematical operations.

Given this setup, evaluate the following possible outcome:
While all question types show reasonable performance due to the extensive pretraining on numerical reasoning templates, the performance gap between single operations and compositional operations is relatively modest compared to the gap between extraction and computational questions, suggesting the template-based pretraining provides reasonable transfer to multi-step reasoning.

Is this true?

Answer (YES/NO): NO